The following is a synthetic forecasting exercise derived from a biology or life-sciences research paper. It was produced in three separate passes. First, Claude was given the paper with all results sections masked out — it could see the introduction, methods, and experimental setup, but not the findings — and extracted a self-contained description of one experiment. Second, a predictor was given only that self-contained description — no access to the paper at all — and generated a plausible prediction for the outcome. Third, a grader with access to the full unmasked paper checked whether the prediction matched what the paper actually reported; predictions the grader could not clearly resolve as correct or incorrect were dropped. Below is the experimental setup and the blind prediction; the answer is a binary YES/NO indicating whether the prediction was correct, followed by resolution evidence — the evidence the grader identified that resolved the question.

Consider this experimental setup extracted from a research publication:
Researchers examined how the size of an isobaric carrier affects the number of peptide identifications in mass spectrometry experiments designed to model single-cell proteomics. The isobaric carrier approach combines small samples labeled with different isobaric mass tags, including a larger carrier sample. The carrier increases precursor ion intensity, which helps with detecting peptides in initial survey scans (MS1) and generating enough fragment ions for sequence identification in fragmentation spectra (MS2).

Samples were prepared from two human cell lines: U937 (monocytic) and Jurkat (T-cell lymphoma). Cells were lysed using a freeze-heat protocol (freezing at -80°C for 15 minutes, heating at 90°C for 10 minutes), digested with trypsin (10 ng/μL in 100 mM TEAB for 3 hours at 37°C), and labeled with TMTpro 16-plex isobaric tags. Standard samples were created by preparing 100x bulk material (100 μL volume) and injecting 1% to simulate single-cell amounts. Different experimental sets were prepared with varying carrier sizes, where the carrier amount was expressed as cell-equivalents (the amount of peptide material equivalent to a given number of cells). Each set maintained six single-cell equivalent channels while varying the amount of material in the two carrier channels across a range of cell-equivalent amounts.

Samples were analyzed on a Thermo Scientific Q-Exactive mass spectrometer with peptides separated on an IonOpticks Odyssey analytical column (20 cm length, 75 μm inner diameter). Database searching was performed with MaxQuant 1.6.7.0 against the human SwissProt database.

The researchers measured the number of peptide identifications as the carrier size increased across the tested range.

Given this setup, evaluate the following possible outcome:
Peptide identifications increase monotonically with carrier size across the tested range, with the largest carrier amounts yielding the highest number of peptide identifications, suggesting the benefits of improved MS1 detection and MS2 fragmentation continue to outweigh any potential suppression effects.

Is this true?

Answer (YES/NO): YES